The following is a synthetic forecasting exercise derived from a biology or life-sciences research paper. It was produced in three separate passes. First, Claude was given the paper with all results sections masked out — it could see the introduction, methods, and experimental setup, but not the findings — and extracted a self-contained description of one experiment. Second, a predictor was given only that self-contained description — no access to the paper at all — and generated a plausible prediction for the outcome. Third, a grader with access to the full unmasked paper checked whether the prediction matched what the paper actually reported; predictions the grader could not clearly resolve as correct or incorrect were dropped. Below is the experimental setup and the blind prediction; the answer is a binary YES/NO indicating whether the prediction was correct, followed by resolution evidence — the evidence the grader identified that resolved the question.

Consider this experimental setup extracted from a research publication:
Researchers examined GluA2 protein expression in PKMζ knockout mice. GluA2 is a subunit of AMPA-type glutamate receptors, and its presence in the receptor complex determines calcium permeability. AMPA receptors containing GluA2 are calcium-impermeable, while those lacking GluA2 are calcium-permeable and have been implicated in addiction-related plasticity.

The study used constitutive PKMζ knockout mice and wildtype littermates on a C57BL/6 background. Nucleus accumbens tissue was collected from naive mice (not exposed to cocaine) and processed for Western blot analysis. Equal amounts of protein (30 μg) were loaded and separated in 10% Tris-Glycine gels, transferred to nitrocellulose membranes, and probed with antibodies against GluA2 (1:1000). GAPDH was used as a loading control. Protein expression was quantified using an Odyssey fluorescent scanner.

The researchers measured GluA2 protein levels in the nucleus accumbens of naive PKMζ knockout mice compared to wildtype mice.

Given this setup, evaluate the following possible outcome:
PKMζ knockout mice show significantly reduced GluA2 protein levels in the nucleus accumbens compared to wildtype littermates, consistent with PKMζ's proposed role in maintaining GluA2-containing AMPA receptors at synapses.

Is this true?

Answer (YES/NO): NO